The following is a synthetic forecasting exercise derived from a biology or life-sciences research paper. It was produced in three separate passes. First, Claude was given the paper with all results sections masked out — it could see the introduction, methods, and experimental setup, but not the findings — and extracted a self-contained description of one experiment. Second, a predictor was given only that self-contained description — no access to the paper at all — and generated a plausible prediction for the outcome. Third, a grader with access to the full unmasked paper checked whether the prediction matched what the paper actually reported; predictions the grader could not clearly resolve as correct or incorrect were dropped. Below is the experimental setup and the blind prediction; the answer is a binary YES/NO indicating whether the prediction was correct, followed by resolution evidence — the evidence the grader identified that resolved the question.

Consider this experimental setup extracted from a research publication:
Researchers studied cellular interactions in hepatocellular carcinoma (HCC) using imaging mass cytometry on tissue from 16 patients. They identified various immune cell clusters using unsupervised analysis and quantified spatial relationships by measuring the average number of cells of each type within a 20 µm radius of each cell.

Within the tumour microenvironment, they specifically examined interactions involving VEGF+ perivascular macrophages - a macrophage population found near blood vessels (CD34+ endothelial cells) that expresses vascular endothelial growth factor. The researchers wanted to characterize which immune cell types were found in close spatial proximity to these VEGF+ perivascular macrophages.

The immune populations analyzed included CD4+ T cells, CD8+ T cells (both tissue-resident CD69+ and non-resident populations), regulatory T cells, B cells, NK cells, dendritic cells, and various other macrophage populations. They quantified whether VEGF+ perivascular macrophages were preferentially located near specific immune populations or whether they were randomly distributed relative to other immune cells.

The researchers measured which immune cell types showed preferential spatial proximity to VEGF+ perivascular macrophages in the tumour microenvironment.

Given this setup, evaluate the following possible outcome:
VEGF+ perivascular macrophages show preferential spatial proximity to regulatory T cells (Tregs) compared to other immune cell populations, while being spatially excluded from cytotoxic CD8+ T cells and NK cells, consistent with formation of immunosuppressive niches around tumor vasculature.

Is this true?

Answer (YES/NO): NO